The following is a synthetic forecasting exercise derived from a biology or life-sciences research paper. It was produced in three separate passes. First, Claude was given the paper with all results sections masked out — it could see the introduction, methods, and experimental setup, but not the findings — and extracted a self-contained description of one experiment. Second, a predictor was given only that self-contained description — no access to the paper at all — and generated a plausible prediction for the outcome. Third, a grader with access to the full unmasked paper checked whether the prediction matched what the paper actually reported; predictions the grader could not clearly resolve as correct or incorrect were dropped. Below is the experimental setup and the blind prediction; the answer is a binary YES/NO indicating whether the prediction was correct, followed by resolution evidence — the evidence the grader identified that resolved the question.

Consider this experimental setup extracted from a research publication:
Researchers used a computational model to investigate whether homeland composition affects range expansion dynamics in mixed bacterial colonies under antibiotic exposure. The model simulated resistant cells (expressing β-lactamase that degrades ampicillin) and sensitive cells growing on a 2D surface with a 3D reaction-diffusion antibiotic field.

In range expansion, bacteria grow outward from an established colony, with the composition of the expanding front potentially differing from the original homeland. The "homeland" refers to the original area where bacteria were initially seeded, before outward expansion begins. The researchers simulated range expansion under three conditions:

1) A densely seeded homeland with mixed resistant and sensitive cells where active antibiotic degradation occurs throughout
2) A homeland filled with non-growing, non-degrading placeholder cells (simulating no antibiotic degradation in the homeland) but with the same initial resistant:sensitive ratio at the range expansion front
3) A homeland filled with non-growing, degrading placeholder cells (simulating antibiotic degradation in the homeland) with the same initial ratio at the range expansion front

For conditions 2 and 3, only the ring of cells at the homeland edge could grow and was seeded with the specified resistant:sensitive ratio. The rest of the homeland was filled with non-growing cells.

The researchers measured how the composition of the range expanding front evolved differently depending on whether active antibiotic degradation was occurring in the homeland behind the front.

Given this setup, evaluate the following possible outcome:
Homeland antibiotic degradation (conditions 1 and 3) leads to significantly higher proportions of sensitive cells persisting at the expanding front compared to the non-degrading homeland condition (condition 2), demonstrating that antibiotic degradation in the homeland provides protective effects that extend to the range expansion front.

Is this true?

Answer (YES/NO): YES